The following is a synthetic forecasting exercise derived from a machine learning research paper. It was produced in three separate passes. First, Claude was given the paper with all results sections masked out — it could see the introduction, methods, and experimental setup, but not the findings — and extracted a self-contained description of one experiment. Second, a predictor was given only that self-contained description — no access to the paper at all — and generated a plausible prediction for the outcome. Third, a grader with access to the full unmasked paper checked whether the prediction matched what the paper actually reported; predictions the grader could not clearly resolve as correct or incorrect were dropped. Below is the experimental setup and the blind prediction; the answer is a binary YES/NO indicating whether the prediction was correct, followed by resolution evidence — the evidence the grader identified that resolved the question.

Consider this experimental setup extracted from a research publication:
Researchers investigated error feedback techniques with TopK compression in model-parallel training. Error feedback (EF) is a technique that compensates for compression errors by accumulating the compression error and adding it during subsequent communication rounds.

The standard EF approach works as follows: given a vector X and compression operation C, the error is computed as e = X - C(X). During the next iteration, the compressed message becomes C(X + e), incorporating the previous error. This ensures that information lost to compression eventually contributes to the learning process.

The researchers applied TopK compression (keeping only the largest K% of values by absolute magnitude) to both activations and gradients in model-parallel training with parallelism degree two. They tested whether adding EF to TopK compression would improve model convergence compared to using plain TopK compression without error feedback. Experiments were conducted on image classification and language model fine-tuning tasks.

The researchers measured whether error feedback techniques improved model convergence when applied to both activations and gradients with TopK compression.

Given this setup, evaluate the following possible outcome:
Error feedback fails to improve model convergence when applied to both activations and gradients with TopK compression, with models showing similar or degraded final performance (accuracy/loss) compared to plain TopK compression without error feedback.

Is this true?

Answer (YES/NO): YES